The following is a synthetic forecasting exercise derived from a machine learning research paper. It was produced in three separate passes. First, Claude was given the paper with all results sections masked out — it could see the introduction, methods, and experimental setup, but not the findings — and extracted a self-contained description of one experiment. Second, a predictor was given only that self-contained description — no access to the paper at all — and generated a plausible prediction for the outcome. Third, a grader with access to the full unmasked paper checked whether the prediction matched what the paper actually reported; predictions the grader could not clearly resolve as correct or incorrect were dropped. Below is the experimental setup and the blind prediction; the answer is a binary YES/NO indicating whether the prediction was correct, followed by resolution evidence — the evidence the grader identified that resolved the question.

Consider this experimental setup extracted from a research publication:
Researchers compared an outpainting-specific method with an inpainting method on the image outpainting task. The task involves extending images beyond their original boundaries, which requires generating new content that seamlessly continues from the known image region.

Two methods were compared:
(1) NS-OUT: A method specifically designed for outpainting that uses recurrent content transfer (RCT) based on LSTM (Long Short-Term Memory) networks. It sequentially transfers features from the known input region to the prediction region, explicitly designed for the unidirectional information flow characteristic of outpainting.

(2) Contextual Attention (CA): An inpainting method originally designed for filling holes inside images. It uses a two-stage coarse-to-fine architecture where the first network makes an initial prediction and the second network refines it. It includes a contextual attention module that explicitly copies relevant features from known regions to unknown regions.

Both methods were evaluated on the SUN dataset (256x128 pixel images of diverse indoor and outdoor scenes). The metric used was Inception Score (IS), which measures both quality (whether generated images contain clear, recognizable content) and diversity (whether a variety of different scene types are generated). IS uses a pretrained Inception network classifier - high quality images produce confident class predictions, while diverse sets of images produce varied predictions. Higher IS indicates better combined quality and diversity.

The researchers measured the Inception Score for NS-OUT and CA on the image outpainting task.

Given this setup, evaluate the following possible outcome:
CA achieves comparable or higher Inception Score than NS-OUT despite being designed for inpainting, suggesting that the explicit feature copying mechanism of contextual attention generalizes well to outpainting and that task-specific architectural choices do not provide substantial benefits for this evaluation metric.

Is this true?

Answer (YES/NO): YES